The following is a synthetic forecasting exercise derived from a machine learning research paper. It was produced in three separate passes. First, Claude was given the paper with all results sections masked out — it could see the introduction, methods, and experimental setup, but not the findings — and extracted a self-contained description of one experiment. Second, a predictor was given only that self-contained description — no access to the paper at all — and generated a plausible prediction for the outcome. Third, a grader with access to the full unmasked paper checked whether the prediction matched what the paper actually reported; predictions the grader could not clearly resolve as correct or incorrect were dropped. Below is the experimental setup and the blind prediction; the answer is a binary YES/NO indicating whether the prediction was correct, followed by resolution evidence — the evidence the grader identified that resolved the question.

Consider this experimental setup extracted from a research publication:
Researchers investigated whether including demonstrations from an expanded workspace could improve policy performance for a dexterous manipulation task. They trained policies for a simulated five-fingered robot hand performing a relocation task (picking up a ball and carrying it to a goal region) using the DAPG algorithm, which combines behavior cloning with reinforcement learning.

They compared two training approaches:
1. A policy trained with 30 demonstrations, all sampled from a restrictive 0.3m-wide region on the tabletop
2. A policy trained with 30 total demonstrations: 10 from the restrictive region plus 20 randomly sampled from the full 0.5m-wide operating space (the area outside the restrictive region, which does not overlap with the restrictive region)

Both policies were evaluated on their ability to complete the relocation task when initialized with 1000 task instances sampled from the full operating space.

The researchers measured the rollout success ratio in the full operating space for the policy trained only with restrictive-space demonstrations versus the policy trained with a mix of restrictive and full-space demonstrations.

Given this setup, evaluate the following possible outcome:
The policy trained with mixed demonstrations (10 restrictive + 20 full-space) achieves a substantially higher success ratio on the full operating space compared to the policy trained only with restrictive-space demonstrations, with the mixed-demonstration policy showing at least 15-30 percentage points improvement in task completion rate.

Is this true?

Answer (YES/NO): NO